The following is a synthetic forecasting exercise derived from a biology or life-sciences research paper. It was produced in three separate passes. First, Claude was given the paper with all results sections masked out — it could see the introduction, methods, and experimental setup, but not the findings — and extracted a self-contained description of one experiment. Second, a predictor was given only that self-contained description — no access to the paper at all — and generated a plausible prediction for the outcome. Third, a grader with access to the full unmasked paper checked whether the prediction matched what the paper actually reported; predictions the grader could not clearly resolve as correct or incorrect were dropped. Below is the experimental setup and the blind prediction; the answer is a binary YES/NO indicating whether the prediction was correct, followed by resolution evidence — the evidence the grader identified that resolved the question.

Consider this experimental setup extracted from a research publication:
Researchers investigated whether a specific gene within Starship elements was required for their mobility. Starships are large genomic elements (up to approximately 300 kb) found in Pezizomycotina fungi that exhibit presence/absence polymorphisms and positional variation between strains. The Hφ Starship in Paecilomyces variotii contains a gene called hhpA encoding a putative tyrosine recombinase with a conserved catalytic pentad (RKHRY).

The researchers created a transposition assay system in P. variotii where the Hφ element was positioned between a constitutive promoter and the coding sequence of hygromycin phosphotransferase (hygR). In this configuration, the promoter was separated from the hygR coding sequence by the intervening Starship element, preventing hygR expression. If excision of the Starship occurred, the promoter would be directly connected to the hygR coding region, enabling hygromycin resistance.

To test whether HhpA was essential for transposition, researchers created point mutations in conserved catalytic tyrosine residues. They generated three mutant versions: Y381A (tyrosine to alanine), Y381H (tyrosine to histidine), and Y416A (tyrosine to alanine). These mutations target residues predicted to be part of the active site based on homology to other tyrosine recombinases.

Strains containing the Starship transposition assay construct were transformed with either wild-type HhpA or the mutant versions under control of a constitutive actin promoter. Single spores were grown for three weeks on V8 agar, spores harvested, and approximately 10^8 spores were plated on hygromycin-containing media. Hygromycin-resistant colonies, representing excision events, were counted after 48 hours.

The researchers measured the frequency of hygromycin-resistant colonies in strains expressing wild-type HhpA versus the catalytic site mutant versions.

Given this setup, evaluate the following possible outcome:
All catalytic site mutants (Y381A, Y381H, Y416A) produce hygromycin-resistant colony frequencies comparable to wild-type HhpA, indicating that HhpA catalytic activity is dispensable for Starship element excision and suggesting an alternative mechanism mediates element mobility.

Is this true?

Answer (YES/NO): NO